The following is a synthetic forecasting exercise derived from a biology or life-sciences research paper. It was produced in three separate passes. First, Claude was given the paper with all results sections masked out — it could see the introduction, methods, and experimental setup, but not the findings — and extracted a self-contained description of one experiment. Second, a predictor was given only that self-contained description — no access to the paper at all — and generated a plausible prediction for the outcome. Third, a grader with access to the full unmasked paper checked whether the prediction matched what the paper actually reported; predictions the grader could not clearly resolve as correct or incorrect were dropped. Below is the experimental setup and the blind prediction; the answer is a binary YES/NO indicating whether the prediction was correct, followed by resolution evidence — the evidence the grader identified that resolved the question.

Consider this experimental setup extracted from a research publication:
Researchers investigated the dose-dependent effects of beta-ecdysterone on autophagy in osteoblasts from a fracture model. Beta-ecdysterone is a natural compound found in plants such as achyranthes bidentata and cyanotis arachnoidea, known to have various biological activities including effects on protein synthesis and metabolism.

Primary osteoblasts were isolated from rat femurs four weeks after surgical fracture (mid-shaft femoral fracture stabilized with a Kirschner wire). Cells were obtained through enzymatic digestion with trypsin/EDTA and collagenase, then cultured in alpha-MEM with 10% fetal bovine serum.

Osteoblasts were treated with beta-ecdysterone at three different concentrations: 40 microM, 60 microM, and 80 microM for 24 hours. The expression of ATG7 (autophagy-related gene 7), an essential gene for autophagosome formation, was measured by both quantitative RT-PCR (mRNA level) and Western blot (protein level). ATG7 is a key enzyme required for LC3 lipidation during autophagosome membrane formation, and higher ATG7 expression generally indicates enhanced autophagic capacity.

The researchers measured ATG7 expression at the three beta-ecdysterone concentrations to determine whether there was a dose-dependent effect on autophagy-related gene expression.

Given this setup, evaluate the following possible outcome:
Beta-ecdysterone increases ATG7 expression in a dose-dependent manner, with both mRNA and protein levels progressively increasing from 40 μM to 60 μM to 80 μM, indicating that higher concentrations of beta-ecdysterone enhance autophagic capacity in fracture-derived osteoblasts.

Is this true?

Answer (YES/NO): NO